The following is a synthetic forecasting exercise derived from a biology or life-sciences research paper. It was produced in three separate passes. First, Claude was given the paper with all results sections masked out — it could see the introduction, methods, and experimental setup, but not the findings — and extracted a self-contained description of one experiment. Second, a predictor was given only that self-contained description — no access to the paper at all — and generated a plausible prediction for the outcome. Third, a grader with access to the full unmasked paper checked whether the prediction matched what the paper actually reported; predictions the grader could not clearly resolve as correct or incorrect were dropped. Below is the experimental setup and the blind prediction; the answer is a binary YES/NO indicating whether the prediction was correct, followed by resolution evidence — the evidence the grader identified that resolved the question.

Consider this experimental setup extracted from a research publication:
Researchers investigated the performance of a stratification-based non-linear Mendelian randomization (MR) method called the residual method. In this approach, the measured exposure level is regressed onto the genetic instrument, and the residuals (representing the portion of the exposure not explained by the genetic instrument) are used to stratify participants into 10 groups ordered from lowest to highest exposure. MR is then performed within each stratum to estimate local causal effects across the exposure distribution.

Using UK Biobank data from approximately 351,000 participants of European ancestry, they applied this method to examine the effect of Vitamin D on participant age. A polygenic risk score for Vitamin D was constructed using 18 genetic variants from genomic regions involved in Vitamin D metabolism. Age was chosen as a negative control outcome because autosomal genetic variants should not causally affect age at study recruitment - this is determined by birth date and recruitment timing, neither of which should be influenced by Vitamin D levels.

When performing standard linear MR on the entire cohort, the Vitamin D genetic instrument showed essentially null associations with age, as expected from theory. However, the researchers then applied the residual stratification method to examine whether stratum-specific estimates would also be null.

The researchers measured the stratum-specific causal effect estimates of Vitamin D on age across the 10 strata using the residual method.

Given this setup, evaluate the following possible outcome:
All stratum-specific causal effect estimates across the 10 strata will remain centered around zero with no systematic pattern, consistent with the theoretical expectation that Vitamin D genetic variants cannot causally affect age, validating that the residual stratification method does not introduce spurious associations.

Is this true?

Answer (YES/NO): NO